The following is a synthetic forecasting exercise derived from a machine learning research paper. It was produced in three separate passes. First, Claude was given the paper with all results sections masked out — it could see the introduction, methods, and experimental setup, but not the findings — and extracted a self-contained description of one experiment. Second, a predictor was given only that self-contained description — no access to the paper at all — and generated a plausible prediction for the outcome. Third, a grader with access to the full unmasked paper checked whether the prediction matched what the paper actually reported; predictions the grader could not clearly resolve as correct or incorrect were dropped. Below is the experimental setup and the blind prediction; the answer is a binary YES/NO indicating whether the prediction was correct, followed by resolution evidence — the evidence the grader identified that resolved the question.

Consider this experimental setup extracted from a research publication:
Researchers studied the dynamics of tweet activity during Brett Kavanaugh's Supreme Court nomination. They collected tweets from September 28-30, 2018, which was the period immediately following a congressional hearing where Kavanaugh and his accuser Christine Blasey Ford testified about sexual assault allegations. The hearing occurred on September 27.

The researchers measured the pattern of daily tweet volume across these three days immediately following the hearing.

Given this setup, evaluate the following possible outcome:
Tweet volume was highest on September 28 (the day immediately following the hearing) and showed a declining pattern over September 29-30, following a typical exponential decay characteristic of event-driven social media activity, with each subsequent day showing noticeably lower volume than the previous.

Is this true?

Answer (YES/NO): YES